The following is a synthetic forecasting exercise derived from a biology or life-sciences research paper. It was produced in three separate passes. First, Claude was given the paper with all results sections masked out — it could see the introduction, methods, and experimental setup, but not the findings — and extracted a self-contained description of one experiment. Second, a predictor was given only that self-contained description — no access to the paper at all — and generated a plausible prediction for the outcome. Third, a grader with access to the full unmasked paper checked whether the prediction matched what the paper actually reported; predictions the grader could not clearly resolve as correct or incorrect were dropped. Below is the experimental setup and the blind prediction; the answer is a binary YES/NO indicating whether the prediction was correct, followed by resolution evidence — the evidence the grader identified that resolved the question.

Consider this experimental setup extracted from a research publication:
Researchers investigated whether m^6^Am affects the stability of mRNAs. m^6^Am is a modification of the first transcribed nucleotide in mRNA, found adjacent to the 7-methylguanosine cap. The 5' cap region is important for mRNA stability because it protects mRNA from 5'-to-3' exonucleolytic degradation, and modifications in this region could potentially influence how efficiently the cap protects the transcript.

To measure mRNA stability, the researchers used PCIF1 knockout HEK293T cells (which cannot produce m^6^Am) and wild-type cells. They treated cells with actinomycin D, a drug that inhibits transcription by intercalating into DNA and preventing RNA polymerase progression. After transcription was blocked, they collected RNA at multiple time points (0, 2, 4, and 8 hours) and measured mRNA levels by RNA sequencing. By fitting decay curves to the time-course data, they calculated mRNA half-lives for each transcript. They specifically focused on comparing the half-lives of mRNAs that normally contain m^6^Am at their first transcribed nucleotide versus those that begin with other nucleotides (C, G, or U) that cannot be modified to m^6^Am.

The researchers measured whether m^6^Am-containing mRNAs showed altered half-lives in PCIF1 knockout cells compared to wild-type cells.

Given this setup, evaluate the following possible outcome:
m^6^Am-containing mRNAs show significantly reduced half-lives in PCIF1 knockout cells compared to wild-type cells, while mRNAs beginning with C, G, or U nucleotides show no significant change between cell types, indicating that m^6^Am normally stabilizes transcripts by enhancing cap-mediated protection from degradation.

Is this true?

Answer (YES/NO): NO